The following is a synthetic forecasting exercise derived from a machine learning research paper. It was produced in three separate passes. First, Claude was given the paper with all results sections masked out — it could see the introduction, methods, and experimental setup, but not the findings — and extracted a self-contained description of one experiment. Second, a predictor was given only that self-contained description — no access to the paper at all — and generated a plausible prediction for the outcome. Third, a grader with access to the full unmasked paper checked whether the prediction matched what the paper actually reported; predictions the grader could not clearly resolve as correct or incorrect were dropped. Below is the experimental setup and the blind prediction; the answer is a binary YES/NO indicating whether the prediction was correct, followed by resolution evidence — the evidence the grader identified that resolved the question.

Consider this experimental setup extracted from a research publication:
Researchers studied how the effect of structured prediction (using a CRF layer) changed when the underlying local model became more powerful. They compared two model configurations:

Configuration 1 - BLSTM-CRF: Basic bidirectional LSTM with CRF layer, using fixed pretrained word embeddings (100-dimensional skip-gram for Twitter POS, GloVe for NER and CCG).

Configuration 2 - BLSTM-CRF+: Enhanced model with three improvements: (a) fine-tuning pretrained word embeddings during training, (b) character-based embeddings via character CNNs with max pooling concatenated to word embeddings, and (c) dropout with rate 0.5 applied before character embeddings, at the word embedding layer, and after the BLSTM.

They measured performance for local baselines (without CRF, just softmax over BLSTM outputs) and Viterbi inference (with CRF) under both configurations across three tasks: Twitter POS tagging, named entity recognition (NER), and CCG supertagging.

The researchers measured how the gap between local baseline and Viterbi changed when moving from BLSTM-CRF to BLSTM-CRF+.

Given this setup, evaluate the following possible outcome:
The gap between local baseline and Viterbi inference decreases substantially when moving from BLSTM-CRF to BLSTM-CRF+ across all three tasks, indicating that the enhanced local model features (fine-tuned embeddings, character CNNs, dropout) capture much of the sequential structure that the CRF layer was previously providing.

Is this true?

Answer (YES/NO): YES